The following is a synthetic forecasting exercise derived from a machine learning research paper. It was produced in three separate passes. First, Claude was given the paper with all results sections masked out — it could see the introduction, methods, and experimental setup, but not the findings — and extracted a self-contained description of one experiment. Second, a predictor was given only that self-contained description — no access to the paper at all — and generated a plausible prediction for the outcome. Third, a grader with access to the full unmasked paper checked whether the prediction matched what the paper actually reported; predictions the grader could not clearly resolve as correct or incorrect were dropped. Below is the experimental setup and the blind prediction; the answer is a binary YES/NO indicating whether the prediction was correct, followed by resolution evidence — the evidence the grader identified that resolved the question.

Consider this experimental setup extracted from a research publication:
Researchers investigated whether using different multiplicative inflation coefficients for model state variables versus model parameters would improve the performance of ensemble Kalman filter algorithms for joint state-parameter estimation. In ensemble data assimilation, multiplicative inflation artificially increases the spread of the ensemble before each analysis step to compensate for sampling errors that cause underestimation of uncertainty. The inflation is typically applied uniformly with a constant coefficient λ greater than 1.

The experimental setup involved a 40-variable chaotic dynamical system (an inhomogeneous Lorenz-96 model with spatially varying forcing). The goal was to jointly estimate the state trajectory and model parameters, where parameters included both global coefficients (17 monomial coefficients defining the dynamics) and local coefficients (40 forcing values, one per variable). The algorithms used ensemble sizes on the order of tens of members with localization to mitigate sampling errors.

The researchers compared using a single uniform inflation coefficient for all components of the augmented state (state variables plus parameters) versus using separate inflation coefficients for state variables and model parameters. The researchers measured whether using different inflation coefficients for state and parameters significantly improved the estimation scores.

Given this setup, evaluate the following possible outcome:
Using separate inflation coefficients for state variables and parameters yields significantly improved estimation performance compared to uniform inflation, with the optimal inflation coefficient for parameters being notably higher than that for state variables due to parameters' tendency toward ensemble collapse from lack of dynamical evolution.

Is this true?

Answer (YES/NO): NO